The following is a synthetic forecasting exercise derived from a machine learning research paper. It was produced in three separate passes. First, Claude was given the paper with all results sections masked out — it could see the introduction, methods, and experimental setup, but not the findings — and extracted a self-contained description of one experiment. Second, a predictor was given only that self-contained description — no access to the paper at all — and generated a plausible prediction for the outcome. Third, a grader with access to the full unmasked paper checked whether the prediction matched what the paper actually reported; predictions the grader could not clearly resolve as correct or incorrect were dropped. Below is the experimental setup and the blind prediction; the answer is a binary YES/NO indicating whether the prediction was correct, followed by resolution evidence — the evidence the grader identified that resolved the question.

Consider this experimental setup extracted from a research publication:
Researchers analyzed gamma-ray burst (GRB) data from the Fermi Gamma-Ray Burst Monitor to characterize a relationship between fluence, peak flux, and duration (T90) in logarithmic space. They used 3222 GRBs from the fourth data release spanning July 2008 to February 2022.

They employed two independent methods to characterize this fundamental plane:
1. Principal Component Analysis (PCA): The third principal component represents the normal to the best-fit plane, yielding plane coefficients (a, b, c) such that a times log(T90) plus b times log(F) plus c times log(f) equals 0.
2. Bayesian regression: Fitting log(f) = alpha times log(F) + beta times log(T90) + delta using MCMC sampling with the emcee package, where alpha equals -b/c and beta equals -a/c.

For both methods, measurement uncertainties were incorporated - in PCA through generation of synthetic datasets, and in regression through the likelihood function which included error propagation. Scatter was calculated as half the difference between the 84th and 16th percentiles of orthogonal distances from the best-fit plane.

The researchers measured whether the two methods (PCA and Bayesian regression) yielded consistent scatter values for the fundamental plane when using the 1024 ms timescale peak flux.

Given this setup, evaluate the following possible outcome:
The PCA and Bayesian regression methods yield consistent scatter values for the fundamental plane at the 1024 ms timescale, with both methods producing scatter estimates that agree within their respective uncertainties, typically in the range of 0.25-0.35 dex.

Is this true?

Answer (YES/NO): NO